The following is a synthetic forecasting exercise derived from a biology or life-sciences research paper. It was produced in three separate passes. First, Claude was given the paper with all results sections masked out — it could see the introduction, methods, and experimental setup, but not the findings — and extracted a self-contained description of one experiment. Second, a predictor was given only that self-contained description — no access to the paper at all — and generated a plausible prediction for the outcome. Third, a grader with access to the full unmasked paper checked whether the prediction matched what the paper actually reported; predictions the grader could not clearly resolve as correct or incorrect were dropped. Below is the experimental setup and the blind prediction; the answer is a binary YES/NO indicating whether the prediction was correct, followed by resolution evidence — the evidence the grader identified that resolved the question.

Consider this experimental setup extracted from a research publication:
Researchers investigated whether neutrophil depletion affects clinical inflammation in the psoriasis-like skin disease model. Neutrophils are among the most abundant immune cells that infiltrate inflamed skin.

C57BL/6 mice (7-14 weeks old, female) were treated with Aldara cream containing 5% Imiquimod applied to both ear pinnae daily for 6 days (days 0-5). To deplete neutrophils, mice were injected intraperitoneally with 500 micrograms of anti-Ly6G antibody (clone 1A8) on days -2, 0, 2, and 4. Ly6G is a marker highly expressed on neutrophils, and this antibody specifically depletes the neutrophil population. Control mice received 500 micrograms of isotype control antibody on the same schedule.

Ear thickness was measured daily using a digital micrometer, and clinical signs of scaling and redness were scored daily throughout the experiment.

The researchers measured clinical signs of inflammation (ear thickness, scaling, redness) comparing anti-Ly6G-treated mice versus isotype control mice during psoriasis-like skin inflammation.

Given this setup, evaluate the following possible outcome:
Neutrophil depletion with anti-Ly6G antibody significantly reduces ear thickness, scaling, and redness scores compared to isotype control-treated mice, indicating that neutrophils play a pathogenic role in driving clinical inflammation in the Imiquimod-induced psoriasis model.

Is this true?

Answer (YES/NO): NO